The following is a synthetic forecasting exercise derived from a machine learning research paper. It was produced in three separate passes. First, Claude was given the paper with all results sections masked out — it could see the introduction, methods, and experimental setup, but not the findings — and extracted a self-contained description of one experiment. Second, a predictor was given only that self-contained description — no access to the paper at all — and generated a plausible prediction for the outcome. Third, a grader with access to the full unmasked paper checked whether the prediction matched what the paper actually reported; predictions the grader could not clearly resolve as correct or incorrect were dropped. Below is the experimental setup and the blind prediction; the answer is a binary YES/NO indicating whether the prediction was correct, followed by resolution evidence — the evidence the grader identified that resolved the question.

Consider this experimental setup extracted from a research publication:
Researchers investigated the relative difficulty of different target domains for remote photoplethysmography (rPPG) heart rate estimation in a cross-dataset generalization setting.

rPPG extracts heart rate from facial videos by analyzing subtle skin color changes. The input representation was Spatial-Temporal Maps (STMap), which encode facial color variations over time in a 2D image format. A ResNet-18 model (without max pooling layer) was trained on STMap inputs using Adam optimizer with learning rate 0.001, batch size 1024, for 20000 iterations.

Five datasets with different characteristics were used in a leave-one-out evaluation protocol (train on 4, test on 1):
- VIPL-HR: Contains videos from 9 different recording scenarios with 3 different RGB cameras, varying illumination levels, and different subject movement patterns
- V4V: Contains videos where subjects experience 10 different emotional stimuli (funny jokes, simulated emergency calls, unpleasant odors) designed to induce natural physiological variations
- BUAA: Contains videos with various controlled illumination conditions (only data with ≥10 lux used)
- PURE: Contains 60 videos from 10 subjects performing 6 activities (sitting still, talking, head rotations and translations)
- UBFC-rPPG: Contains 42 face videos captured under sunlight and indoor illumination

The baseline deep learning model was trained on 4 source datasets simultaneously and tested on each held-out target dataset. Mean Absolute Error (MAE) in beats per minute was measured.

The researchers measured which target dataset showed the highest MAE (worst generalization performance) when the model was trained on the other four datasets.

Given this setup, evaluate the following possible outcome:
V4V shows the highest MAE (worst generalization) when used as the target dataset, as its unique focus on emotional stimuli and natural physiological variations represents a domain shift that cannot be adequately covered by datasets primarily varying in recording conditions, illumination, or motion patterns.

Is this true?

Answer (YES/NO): YES